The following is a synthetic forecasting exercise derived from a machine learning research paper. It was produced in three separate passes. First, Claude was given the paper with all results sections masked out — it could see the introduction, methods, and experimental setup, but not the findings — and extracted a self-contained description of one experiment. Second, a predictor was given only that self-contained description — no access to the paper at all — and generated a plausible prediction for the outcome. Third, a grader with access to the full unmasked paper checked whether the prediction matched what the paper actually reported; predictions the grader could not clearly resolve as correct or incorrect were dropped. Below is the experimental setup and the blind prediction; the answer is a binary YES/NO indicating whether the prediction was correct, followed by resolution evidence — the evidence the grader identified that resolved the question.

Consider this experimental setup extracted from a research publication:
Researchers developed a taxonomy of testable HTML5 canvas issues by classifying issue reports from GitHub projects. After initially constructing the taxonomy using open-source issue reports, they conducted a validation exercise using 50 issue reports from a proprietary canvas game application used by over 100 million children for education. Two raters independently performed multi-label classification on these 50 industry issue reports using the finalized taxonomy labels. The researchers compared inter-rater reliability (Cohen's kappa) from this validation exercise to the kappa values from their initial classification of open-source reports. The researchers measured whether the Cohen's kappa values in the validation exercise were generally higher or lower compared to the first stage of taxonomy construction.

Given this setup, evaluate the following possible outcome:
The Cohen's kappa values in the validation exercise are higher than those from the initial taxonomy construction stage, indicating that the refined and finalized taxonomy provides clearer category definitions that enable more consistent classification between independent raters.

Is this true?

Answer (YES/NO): YES